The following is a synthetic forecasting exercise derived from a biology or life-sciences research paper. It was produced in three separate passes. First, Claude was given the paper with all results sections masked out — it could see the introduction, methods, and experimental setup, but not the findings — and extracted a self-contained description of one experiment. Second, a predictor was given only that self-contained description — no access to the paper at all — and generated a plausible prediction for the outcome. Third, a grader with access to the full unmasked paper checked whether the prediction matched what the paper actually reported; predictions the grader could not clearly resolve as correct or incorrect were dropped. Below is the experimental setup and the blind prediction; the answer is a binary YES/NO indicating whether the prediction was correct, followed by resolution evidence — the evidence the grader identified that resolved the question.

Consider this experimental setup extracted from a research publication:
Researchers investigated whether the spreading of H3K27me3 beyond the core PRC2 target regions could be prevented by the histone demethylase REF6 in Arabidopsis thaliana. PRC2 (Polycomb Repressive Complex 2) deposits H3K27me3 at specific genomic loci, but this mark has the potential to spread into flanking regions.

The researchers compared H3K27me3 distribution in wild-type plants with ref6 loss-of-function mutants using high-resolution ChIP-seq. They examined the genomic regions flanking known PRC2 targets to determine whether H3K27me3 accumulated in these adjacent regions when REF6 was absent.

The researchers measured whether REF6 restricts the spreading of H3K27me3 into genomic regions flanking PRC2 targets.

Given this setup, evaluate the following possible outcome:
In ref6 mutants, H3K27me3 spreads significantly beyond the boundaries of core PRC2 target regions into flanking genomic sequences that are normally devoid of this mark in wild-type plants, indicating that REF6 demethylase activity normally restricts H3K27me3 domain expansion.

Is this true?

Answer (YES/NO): YES